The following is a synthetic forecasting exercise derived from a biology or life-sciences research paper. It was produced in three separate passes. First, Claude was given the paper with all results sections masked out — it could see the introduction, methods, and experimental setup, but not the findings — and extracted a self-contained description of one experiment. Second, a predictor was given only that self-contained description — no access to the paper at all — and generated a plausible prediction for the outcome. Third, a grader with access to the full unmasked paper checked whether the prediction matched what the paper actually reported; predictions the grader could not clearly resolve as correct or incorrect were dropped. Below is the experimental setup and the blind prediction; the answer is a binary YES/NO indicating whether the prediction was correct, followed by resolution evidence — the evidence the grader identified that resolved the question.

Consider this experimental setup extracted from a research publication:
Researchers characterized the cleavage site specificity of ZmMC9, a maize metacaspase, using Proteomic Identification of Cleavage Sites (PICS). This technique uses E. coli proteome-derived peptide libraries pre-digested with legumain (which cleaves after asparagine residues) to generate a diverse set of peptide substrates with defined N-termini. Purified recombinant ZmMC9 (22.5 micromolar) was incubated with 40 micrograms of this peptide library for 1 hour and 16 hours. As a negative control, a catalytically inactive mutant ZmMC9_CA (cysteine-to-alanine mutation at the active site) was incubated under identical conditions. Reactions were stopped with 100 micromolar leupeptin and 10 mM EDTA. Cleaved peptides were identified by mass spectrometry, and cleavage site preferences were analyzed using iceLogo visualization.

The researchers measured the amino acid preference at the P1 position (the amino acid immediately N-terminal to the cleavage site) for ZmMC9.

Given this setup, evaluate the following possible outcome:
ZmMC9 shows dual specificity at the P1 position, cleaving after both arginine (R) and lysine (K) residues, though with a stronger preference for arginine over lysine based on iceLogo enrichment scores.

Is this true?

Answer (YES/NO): NO